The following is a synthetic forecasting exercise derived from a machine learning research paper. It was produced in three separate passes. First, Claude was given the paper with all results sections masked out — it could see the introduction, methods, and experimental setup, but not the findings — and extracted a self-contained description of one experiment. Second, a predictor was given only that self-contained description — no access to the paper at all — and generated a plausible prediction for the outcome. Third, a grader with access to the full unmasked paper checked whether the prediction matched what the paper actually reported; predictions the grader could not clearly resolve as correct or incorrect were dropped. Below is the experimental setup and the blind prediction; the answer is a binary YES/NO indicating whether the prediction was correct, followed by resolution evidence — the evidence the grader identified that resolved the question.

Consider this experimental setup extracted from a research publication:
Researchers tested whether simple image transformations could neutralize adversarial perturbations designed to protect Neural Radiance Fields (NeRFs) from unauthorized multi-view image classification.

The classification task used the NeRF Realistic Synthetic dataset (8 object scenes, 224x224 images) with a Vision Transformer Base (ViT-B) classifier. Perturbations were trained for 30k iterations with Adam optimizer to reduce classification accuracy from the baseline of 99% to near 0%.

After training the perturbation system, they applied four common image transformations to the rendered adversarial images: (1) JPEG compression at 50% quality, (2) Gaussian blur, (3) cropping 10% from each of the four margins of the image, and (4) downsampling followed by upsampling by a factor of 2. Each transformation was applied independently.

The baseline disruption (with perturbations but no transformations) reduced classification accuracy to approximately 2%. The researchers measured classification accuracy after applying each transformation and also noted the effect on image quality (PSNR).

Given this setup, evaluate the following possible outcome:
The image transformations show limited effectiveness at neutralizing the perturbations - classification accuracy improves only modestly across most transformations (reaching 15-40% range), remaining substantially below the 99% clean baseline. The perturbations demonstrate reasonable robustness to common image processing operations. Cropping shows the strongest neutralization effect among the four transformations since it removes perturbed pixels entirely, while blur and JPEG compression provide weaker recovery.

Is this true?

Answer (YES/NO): NO